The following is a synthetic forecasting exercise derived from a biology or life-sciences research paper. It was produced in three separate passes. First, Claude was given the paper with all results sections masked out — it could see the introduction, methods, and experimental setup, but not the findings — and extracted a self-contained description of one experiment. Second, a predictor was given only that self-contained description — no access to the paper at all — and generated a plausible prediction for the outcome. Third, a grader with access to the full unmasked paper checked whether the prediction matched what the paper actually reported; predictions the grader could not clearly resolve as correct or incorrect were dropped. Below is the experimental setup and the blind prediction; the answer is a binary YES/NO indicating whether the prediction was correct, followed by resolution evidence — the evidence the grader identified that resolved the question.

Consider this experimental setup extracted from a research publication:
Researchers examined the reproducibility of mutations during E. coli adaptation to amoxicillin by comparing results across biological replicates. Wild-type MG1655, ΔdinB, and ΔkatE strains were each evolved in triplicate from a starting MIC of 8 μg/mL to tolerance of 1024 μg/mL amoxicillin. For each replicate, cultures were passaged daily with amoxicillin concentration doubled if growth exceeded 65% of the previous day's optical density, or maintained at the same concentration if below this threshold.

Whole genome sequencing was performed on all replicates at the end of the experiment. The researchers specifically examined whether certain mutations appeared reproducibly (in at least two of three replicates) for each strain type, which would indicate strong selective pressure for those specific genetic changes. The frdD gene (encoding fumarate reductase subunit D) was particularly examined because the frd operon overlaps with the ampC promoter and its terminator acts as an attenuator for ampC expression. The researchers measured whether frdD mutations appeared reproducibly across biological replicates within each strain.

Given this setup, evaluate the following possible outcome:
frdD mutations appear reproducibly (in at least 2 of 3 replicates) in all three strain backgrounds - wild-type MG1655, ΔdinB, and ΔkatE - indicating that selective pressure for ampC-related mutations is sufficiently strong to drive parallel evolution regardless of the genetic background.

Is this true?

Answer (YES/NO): YES